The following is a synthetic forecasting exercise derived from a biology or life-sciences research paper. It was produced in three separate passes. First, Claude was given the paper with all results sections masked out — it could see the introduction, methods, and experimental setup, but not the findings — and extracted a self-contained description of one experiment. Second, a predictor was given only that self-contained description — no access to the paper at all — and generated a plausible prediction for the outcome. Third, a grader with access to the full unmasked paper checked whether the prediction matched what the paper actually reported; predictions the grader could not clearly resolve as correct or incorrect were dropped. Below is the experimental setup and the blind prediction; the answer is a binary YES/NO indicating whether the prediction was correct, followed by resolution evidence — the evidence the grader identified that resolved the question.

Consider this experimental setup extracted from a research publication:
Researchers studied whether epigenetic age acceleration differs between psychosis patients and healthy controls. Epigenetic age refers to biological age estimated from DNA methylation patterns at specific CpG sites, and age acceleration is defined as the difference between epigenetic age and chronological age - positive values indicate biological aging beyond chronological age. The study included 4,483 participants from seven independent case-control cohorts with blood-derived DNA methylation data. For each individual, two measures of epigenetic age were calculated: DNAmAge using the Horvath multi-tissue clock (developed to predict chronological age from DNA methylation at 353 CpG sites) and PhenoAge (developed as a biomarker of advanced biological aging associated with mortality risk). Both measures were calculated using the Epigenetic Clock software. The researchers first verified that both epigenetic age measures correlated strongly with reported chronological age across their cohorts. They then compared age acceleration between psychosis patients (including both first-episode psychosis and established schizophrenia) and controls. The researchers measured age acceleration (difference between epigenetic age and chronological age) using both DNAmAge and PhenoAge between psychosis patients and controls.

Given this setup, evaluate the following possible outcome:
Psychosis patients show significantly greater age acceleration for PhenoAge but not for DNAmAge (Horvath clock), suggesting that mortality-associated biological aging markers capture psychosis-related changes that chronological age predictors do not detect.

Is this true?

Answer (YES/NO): NO